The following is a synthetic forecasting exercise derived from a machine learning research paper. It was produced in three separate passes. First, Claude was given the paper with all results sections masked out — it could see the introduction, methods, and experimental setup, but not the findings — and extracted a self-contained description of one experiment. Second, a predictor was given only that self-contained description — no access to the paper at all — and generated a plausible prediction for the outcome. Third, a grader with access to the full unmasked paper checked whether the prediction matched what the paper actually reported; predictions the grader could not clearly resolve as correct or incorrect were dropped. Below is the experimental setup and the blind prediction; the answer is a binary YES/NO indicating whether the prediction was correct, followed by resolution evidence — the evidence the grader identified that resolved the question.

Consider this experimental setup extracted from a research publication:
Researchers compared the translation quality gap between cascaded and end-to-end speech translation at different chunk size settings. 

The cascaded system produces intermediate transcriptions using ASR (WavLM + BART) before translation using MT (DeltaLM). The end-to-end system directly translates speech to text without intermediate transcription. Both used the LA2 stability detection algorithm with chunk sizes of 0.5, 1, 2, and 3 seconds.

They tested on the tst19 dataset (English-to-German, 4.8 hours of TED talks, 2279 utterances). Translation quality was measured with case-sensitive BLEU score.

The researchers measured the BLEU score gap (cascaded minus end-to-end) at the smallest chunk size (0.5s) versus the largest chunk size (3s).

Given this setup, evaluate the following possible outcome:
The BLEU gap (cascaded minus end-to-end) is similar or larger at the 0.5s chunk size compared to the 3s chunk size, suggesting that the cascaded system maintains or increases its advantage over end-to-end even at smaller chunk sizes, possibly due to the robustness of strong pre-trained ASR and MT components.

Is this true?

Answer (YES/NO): NO